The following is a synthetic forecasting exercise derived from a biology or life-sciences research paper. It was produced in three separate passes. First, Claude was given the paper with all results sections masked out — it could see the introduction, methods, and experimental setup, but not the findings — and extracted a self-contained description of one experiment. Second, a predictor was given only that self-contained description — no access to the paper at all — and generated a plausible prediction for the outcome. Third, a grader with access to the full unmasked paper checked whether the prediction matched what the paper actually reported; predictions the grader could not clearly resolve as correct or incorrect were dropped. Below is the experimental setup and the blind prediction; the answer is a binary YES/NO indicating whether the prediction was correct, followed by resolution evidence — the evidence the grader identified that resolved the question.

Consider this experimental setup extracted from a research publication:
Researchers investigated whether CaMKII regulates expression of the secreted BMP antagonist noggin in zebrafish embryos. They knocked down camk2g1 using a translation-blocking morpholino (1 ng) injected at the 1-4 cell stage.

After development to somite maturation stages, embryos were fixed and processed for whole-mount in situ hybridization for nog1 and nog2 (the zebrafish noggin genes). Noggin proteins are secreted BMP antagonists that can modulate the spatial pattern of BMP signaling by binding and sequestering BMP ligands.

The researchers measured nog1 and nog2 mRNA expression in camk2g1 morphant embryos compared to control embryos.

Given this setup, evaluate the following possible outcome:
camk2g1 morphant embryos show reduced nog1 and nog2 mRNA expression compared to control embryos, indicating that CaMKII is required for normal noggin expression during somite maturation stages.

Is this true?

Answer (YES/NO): NO